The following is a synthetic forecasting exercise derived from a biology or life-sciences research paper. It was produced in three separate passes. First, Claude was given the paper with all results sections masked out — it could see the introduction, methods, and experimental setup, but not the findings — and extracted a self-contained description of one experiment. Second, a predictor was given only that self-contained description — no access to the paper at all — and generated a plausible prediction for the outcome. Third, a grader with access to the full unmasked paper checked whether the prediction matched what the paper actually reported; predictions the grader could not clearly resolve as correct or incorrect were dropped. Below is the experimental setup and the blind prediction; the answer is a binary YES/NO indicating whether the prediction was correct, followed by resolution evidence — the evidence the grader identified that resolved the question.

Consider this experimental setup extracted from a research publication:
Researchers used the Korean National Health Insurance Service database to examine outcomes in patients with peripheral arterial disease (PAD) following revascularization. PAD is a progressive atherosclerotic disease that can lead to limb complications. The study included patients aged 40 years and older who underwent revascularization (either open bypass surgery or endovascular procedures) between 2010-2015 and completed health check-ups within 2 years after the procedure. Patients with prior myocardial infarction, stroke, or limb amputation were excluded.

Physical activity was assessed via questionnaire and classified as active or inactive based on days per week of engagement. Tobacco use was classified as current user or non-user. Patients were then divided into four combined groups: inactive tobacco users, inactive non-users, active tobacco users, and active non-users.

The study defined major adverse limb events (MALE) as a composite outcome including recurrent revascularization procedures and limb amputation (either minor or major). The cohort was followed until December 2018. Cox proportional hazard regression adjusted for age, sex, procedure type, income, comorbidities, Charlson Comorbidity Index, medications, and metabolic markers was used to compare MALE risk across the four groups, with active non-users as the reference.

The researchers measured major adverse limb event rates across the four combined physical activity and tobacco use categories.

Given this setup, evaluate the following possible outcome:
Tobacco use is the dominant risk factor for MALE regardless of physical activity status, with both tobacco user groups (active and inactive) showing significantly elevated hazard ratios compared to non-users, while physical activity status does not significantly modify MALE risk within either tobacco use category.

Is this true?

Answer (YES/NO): NO